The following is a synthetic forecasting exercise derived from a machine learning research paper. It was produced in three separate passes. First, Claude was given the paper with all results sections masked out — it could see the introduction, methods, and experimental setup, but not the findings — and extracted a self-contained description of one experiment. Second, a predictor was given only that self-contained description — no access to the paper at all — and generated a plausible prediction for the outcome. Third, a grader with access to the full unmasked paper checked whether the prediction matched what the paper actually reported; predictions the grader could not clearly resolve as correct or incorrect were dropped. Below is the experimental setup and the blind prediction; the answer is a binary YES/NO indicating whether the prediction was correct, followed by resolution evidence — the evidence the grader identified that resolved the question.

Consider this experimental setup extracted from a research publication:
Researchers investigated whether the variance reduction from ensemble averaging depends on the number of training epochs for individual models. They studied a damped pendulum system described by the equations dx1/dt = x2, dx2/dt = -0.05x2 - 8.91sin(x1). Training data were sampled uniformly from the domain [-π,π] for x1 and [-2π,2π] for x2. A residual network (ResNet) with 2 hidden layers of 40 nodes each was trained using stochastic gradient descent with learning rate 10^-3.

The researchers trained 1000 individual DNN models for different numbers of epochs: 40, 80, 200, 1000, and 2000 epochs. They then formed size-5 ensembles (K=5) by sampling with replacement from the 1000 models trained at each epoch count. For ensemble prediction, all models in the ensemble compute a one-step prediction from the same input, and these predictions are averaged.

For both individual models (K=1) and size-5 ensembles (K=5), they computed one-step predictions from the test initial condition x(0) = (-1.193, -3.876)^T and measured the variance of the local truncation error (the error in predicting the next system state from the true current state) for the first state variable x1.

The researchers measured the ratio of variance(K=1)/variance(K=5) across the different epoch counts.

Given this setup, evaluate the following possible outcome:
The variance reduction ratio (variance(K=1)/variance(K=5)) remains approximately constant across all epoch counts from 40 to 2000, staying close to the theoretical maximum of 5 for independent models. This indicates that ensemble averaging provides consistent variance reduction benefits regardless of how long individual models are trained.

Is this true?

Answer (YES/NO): YES